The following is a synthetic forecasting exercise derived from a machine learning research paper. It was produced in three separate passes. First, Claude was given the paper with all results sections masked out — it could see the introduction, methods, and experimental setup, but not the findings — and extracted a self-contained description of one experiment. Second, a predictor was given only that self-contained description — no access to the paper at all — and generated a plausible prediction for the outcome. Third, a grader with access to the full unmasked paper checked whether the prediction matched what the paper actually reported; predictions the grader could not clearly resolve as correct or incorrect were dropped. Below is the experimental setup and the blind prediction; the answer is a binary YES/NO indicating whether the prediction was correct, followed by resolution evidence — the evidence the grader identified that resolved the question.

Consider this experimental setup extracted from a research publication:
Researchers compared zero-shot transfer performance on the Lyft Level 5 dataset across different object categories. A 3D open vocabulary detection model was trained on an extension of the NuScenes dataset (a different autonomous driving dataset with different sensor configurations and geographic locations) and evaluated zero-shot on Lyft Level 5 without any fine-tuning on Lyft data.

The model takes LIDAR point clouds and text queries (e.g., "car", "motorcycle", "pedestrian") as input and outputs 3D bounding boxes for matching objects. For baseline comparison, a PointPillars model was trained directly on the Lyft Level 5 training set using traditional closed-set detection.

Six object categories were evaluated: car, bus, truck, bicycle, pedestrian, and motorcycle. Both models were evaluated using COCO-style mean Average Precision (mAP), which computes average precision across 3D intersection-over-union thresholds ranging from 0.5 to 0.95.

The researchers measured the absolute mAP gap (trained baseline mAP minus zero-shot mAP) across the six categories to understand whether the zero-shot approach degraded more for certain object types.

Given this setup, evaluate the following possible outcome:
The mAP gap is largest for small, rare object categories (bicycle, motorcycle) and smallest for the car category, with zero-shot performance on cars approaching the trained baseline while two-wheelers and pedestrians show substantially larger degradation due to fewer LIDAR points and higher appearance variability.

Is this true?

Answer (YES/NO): NO